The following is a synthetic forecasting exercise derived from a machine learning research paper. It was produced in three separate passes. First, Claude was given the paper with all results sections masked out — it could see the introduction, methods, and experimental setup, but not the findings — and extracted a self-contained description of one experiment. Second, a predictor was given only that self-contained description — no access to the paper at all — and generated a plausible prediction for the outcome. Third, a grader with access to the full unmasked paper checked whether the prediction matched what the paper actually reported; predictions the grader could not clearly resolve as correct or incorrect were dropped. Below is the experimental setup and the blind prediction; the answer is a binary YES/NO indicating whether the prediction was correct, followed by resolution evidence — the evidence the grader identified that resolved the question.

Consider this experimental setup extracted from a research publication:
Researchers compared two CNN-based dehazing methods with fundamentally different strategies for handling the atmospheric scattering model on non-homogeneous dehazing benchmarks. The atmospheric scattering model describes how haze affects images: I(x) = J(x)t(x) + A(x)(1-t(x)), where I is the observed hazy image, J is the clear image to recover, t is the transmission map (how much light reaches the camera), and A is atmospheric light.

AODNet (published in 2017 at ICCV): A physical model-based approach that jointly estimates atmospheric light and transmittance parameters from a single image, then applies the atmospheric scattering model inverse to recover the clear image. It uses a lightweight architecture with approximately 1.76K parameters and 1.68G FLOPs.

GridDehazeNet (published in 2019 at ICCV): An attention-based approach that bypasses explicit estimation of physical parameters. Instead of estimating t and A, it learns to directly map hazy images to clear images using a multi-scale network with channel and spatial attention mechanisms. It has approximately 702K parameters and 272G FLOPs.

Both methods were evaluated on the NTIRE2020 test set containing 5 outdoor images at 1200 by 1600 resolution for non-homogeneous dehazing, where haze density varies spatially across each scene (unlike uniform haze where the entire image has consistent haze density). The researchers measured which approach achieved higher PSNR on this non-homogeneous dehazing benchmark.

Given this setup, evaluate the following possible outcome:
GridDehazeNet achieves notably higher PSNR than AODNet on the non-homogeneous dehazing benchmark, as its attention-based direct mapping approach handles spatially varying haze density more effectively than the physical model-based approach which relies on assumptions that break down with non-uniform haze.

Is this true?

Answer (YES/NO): NO